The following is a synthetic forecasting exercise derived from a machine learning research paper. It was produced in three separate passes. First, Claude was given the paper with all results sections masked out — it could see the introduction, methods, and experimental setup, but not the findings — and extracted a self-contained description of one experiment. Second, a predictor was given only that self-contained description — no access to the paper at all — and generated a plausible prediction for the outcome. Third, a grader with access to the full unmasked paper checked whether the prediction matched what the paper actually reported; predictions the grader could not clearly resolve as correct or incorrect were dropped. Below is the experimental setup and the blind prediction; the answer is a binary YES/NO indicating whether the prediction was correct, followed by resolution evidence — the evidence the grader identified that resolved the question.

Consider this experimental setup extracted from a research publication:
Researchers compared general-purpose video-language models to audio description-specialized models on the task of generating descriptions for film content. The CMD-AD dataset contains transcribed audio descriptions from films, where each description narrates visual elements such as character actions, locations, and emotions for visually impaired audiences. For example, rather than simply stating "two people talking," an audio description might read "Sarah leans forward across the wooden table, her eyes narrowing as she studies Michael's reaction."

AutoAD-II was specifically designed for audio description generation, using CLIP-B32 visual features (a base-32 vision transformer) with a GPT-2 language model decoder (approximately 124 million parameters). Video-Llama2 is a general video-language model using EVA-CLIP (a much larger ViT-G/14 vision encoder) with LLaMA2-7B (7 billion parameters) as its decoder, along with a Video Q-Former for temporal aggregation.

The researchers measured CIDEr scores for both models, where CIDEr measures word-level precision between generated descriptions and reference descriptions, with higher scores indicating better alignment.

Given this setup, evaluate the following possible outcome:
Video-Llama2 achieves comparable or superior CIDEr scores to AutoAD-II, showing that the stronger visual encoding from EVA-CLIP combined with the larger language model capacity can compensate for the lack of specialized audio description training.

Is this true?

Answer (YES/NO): NO